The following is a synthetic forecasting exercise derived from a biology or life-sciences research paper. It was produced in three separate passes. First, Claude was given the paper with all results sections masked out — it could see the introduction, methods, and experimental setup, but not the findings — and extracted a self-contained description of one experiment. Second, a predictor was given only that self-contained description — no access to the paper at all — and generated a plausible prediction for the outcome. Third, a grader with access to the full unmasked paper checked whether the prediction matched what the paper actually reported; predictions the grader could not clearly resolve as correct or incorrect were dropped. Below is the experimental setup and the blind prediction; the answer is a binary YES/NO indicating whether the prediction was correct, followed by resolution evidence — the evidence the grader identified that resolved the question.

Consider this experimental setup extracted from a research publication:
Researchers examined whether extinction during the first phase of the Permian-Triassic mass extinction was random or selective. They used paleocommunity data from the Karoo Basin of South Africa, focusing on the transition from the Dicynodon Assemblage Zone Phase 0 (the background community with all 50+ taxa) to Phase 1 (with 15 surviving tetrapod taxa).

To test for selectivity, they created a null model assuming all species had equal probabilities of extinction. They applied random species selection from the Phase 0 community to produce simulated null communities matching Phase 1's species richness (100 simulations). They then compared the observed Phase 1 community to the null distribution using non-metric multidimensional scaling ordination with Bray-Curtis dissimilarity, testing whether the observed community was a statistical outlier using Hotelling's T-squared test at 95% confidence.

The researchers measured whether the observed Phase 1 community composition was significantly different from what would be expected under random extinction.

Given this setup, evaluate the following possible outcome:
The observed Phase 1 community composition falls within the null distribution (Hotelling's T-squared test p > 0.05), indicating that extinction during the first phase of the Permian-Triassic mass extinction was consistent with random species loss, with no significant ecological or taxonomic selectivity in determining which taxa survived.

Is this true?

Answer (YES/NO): NO